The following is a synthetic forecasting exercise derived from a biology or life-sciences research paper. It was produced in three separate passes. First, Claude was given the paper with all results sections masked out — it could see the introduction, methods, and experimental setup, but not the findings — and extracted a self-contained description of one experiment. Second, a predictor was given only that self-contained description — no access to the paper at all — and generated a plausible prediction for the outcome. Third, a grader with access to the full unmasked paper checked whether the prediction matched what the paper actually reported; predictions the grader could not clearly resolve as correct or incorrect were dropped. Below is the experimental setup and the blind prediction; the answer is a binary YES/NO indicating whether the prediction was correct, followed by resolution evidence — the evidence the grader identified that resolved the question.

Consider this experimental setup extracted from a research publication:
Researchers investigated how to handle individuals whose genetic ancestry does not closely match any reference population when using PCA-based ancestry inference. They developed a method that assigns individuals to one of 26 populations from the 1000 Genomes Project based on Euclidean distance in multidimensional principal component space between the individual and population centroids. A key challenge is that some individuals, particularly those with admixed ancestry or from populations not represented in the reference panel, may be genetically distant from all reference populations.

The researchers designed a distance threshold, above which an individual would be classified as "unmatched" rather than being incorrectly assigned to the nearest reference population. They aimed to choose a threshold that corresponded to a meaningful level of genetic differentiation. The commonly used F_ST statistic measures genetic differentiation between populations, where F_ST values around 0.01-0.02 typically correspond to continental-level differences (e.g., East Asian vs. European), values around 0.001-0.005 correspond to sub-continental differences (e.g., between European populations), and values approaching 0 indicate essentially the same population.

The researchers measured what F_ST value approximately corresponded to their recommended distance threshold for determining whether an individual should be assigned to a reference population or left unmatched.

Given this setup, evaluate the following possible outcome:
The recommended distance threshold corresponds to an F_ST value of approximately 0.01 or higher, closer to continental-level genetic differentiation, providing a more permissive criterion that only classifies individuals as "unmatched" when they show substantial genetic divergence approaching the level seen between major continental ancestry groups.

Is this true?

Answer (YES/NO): NO